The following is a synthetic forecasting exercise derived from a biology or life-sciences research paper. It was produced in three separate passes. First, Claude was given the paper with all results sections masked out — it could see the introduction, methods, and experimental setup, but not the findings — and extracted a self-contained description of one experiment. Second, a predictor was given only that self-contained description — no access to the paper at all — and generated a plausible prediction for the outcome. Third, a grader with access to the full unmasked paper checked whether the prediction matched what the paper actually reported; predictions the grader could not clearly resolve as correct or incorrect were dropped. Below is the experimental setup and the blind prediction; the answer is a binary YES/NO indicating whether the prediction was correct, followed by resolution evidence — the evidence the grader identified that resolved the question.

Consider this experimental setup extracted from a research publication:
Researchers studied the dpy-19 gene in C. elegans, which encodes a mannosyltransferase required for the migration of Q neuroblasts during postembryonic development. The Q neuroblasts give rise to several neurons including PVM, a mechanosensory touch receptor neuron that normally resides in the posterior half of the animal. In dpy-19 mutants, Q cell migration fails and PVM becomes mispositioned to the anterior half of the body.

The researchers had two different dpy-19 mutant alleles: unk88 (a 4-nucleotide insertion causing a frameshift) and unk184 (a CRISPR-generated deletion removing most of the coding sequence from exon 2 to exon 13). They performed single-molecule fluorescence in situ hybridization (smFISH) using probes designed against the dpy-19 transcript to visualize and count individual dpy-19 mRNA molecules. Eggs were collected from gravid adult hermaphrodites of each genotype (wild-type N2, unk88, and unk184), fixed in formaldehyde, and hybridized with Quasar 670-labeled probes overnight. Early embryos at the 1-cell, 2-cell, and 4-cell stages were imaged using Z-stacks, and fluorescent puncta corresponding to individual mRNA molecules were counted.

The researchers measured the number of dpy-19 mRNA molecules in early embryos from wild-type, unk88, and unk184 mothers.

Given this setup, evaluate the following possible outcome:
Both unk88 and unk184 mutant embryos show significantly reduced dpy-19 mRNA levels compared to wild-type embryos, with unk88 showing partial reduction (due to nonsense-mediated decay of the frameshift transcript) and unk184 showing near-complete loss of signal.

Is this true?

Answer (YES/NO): YES